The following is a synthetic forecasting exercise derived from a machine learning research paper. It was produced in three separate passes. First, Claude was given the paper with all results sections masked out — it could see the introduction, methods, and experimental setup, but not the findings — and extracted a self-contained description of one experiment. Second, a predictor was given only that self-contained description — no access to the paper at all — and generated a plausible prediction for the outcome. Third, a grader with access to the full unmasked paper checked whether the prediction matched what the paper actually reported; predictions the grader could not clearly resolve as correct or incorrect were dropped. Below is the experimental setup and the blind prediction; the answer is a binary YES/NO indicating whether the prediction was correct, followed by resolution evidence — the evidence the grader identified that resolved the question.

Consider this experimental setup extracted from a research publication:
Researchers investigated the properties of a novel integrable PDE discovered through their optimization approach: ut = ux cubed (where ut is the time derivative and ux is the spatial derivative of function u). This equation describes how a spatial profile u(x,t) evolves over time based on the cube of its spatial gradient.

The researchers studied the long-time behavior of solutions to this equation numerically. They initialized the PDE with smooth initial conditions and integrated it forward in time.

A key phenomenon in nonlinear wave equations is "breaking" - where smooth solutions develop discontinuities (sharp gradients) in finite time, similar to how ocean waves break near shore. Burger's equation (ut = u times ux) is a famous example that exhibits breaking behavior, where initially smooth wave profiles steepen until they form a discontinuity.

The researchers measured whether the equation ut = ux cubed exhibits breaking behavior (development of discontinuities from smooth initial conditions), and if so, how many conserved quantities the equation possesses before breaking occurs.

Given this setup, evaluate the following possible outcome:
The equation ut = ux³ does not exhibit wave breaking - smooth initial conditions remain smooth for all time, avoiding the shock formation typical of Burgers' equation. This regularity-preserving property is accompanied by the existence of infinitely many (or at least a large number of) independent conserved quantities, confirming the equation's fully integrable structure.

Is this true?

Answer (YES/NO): NO